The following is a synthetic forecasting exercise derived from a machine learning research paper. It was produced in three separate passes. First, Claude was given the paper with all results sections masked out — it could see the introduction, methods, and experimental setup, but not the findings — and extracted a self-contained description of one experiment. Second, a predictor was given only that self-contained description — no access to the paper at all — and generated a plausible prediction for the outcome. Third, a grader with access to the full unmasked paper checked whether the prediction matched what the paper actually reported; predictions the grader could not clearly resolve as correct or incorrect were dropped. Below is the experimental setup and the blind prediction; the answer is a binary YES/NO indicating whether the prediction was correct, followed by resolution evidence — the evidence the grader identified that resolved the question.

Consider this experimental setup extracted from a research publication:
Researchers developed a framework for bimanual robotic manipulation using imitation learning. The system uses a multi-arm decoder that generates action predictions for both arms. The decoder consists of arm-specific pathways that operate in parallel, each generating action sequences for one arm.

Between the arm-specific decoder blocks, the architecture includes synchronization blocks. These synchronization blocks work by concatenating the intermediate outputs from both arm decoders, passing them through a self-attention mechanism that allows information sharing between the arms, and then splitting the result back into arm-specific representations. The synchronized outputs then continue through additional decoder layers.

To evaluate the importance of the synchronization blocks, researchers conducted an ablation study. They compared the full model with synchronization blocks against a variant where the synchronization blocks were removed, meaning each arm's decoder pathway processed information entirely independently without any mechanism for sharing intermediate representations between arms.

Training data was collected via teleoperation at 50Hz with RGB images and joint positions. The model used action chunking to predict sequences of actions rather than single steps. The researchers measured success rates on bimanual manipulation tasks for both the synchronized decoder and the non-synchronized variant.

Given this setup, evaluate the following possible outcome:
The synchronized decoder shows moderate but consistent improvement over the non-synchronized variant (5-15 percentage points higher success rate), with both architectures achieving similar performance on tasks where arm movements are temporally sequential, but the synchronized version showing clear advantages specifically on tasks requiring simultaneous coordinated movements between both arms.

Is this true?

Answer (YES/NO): NO